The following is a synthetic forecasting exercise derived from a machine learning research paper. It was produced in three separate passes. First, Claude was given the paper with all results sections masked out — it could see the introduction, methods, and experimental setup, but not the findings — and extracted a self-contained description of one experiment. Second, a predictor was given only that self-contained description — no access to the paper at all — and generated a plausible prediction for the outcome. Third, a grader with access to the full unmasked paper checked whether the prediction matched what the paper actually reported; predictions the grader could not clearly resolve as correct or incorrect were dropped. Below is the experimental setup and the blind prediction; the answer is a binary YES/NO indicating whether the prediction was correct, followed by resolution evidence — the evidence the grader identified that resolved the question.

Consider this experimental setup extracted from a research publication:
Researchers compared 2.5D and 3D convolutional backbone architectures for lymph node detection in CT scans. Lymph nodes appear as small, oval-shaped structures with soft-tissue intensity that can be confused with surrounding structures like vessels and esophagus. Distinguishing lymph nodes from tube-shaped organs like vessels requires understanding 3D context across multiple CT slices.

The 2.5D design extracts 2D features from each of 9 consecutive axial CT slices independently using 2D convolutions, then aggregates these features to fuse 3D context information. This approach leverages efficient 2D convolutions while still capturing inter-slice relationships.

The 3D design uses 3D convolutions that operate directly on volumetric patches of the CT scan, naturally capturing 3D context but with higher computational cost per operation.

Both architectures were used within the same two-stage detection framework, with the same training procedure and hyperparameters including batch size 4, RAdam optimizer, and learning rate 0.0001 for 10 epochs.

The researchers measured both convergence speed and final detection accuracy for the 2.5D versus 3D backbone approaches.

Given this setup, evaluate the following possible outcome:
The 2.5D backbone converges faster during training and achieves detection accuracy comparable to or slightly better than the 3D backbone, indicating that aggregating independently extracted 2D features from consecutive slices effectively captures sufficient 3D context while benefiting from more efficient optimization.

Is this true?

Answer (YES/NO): YES